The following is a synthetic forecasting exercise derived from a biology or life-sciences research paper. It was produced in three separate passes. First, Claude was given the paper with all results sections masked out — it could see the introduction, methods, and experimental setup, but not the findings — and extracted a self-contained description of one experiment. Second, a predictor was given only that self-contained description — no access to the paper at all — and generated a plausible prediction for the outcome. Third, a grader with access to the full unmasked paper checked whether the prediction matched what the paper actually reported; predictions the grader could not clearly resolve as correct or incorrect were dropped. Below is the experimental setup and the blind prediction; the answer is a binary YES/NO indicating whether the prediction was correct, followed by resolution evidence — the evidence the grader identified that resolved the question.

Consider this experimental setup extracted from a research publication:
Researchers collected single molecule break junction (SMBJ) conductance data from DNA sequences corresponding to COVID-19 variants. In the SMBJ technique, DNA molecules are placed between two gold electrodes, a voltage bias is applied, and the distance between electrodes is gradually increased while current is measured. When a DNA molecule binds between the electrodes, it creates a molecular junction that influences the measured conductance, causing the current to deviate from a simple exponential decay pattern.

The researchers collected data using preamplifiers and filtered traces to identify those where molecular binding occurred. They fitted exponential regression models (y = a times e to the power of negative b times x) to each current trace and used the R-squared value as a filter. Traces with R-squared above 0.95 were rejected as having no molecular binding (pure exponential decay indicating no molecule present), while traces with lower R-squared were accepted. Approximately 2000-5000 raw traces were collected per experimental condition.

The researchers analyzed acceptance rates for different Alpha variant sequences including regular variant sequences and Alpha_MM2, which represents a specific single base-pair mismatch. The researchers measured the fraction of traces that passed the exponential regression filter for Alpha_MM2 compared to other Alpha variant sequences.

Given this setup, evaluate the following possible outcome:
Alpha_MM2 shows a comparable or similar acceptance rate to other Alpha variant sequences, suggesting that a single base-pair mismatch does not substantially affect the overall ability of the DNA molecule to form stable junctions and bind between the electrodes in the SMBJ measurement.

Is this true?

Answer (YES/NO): NO